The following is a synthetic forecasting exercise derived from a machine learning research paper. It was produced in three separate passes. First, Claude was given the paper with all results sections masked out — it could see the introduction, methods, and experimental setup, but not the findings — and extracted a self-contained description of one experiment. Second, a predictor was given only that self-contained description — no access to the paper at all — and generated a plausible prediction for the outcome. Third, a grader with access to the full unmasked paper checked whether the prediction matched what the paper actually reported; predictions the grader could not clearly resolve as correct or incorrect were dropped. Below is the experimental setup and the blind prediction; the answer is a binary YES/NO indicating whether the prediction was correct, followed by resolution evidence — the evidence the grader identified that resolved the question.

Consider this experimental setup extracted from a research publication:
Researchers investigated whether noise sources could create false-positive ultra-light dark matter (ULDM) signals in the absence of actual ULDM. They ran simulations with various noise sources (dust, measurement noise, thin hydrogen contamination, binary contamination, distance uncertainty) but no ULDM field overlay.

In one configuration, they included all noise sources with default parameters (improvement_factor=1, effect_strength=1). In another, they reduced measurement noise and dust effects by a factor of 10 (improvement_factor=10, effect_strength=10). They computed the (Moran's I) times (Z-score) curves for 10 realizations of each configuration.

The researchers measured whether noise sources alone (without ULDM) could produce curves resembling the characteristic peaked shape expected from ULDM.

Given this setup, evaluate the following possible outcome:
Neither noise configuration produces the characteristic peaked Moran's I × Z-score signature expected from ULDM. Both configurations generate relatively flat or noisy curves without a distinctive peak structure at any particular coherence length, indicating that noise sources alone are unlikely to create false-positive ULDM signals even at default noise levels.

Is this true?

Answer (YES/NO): NO